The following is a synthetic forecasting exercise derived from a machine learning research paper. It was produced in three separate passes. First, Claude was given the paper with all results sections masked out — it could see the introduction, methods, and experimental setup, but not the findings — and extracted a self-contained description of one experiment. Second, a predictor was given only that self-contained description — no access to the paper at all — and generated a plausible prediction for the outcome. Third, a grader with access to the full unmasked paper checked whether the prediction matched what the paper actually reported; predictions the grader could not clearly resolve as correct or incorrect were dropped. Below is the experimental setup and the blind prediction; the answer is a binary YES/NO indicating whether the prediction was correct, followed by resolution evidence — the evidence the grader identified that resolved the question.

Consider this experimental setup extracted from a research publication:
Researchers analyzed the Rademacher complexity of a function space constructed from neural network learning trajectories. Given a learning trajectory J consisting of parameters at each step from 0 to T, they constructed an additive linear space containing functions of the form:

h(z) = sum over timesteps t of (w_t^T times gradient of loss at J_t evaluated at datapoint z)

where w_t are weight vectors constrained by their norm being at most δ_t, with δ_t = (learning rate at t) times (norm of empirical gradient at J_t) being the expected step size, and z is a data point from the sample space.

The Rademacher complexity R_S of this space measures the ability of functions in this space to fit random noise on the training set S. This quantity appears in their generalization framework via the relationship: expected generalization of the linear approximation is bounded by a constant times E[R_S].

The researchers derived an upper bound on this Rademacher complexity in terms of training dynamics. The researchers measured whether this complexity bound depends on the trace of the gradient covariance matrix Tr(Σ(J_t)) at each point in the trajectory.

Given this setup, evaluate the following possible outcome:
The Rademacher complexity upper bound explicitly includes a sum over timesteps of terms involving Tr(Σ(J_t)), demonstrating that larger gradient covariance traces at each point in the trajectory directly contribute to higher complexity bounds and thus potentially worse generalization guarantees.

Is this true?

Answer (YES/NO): YES